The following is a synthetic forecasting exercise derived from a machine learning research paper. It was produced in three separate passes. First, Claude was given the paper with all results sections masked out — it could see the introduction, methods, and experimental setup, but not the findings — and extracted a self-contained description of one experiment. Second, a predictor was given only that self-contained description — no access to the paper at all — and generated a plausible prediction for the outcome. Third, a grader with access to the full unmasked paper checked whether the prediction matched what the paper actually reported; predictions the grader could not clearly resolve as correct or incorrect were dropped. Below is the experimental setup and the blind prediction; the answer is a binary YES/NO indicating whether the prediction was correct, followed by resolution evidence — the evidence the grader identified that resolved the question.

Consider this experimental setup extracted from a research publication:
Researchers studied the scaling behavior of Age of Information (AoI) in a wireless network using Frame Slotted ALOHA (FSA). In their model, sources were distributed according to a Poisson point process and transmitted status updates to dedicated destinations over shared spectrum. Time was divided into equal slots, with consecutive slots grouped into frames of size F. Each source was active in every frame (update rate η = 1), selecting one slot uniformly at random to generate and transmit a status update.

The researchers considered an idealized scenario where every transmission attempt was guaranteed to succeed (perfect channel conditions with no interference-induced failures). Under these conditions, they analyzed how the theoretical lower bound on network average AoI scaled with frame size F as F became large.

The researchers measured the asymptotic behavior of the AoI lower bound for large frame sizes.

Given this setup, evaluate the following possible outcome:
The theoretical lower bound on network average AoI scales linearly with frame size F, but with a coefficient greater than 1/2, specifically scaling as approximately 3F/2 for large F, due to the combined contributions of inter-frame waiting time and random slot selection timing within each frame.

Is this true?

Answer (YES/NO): NO